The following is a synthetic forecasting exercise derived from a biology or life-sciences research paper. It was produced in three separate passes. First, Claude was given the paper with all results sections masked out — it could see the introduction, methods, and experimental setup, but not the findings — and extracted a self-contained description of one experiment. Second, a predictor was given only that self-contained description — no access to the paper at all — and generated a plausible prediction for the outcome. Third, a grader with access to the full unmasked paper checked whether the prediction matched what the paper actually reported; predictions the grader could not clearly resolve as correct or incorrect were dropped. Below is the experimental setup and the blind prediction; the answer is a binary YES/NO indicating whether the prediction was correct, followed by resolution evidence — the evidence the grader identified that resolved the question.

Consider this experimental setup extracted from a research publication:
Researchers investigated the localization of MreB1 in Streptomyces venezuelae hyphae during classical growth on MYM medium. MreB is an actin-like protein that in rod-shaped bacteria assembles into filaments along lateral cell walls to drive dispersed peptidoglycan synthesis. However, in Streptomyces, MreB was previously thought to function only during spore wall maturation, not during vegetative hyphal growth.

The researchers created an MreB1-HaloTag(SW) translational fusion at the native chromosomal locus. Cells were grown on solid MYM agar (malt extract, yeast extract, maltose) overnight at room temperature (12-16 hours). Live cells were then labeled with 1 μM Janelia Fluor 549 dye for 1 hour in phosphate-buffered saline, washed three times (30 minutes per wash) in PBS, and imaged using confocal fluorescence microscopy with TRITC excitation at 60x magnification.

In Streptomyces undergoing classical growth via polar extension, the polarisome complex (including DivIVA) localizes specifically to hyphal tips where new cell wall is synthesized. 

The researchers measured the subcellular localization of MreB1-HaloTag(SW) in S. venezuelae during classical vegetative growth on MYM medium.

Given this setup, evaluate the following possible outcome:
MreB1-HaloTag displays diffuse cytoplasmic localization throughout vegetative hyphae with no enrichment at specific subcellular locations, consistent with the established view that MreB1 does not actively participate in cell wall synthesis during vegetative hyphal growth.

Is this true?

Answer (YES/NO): NO